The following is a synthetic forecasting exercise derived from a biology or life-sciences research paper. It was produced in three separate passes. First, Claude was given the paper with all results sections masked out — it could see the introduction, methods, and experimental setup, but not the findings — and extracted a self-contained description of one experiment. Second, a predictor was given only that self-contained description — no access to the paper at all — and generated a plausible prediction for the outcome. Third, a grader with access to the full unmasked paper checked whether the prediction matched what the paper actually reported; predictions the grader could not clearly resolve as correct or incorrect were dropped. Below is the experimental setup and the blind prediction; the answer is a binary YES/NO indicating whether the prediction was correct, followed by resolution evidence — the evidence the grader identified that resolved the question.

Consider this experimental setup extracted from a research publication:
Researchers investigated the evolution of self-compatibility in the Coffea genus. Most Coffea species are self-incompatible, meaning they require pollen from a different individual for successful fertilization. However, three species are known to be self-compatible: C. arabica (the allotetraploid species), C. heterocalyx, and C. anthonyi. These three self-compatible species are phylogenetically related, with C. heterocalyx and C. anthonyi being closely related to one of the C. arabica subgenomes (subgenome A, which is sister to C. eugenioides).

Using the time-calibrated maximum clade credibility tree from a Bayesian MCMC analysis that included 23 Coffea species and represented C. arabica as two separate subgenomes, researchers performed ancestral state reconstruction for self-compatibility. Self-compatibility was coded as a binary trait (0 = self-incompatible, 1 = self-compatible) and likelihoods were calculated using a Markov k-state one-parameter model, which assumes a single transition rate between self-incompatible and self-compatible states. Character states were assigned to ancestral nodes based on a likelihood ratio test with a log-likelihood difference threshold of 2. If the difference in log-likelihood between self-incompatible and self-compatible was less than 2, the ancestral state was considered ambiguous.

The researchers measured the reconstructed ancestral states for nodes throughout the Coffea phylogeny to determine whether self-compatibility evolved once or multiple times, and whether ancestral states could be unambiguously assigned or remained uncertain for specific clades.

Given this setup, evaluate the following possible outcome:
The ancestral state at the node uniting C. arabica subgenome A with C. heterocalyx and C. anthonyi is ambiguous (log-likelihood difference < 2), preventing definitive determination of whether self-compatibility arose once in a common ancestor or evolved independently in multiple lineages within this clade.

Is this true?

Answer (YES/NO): YES